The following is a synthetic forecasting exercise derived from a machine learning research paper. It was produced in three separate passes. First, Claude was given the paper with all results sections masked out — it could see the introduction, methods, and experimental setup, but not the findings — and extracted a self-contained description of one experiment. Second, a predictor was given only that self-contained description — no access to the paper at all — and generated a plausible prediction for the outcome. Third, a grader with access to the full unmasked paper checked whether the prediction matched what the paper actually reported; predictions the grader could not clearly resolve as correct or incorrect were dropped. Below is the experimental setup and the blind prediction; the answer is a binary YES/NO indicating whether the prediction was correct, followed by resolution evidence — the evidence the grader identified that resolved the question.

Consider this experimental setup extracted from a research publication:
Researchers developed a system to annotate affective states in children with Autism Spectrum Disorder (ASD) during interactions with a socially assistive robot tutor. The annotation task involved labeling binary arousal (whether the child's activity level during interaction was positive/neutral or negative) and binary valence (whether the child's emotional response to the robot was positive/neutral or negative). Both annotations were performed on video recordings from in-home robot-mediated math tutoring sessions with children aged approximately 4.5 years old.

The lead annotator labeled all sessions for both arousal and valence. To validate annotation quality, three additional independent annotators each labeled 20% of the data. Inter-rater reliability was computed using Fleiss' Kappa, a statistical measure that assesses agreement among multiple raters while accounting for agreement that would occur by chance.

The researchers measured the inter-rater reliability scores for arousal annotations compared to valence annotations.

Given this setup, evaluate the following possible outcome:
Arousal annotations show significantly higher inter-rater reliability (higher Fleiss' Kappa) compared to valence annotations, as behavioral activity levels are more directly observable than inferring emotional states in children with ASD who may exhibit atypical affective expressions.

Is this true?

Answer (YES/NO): NO